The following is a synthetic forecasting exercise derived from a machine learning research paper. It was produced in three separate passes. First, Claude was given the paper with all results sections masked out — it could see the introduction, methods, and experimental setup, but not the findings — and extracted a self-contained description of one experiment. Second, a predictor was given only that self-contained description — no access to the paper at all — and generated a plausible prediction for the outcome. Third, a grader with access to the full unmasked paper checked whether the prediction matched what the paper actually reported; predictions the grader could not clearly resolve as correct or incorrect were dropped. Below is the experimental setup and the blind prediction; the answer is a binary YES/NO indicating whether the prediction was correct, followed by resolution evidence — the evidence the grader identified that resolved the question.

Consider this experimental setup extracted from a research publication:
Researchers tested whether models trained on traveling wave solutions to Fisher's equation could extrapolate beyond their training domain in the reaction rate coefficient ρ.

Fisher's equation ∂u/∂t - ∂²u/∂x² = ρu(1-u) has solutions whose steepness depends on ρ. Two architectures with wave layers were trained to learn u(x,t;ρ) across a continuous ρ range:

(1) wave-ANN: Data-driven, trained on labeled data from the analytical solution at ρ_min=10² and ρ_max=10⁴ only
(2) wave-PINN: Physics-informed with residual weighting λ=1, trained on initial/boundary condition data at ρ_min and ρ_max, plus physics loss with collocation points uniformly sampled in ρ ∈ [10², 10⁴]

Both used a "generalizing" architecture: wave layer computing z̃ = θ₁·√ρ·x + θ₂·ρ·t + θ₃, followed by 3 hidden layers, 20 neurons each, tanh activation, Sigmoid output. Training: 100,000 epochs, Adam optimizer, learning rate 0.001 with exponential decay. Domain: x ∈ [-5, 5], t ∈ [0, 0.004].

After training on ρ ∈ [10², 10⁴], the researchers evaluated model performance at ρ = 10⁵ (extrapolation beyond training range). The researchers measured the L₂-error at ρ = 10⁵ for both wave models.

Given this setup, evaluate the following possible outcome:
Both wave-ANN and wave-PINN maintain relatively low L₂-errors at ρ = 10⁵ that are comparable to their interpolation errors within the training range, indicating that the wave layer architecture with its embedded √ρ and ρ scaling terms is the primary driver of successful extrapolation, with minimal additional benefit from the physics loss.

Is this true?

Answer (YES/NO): NO